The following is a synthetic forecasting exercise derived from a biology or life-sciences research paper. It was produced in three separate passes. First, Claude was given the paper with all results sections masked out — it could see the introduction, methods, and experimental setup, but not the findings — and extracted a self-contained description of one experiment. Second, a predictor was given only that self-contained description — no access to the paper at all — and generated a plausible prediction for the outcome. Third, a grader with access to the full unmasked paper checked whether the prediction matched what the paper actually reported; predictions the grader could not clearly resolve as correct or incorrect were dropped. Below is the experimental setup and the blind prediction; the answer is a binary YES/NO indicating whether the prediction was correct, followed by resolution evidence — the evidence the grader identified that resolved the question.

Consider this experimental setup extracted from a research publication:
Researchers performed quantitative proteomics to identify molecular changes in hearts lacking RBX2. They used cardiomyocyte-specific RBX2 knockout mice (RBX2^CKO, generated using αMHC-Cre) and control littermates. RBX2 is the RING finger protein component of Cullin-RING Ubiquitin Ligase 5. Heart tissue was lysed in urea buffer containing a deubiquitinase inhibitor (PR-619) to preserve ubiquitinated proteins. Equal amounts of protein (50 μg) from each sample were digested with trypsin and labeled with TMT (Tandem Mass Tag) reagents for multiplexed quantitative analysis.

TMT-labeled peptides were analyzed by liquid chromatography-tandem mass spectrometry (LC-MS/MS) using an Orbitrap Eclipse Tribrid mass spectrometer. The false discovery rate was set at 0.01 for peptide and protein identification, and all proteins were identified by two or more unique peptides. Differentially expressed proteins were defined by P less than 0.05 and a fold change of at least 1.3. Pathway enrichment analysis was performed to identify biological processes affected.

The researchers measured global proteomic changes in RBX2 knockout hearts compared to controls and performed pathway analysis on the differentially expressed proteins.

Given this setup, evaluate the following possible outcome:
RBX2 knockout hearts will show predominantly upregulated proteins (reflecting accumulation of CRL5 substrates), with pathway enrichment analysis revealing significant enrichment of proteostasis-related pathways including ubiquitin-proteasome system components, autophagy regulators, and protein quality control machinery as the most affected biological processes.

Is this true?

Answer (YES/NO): NO